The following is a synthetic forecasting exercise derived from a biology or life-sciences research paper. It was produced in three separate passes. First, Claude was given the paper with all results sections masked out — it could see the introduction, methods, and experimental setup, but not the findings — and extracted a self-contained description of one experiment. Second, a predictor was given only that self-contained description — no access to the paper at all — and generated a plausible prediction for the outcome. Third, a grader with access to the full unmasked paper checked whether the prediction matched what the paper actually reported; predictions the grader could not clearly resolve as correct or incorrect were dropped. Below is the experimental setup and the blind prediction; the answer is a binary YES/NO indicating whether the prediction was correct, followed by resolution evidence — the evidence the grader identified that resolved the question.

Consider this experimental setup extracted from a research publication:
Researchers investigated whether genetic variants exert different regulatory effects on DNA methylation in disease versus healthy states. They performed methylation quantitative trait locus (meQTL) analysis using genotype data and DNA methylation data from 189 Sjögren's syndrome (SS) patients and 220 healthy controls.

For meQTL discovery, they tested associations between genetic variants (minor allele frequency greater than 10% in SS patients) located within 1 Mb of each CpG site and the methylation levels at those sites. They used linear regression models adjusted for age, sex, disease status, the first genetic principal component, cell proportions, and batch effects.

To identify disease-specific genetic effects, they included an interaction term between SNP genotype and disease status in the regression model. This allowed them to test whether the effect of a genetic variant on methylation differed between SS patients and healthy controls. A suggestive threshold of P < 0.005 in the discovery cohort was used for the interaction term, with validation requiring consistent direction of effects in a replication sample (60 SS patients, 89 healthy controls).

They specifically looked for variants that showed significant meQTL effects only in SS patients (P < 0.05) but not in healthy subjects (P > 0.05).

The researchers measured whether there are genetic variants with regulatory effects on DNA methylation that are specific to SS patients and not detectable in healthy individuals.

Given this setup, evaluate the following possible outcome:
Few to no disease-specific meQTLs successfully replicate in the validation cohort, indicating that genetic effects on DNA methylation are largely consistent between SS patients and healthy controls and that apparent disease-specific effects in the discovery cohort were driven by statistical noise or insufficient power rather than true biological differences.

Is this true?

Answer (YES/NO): NO